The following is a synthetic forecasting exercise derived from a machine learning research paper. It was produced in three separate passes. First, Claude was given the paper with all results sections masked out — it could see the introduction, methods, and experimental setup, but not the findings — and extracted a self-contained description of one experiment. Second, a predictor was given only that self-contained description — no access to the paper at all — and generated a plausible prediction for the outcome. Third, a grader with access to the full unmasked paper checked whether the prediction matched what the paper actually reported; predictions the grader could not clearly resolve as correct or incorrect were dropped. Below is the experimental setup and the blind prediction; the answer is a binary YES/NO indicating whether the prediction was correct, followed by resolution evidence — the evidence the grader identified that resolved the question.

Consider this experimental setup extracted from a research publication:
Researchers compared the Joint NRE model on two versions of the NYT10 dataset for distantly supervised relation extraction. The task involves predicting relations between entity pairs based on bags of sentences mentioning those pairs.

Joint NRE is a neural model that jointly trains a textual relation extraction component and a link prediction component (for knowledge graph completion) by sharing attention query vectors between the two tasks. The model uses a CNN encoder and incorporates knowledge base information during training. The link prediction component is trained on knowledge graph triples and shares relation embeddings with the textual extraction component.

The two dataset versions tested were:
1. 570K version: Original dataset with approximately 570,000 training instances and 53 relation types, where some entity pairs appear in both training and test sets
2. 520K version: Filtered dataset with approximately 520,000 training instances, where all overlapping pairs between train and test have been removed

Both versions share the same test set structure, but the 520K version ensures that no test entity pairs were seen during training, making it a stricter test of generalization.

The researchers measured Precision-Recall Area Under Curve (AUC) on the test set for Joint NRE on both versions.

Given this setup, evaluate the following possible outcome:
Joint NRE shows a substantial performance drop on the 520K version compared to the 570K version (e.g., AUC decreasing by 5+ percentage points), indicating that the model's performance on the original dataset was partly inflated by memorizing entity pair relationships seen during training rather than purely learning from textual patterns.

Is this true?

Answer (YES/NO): YES